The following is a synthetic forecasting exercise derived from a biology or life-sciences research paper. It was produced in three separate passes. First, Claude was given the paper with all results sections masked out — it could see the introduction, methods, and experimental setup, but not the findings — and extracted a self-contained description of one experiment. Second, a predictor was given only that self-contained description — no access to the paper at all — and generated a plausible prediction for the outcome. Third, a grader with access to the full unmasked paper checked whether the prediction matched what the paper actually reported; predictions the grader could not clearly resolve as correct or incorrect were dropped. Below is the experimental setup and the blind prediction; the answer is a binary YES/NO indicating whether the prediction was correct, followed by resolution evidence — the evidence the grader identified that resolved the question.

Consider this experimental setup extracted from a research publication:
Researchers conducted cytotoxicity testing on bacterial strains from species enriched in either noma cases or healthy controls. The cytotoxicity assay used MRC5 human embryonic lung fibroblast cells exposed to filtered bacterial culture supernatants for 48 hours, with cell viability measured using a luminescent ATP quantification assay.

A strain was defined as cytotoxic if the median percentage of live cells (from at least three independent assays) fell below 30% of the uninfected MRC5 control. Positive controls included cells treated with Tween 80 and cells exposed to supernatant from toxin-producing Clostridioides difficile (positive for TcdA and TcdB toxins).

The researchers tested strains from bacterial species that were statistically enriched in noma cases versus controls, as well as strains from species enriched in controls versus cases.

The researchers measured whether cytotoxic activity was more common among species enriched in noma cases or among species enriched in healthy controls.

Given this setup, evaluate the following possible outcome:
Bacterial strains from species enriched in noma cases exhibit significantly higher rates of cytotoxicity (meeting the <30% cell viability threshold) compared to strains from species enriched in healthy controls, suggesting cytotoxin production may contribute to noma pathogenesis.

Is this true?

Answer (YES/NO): YES